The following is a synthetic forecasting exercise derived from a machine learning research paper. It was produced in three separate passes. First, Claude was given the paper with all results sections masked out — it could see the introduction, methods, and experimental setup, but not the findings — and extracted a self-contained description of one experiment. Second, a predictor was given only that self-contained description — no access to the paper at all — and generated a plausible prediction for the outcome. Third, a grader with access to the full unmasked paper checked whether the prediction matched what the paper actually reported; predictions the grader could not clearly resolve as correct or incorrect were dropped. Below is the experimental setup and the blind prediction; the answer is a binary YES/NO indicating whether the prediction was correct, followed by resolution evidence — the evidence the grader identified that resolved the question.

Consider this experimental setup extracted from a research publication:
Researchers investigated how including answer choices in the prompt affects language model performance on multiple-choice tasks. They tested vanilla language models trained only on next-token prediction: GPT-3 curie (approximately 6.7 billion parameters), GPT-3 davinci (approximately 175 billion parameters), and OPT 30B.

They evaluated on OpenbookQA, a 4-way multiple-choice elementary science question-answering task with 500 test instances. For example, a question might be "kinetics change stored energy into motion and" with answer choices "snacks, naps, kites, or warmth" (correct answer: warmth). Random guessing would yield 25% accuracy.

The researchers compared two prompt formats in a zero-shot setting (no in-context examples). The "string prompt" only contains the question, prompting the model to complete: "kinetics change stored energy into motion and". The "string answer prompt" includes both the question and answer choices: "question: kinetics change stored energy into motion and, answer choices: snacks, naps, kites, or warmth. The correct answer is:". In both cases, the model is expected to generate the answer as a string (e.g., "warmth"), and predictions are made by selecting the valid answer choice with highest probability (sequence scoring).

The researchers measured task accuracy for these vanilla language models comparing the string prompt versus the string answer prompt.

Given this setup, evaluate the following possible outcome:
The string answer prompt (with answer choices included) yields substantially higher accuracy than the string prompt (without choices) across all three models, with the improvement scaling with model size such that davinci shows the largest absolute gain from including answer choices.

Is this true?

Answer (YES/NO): NO